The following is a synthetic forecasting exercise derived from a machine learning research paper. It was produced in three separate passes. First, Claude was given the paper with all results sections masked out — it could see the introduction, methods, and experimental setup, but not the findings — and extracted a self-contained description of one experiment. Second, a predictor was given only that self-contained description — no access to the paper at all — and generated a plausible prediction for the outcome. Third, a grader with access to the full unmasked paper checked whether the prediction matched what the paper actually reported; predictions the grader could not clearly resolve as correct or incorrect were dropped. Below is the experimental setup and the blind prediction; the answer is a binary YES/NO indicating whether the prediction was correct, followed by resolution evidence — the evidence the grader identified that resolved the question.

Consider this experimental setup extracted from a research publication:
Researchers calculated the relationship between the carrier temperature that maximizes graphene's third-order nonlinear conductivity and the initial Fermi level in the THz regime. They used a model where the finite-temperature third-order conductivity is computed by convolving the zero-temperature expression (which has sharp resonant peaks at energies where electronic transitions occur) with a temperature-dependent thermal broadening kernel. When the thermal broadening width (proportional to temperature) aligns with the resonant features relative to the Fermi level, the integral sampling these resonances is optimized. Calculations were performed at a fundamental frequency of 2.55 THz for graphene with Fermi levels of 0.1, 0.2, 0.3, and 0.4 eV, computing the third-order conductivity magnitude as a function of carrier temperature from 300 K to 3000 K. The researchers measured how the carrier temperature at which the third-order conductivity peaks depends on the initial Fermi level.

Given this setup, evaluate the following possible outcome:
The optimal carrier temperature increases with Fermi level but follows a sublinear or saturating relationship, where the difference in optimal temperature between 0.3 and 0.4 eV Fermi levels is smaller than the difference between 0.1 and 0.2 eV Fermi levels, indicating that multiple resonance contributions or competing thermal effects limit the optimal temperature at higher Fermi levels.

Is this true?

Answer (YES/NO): NO